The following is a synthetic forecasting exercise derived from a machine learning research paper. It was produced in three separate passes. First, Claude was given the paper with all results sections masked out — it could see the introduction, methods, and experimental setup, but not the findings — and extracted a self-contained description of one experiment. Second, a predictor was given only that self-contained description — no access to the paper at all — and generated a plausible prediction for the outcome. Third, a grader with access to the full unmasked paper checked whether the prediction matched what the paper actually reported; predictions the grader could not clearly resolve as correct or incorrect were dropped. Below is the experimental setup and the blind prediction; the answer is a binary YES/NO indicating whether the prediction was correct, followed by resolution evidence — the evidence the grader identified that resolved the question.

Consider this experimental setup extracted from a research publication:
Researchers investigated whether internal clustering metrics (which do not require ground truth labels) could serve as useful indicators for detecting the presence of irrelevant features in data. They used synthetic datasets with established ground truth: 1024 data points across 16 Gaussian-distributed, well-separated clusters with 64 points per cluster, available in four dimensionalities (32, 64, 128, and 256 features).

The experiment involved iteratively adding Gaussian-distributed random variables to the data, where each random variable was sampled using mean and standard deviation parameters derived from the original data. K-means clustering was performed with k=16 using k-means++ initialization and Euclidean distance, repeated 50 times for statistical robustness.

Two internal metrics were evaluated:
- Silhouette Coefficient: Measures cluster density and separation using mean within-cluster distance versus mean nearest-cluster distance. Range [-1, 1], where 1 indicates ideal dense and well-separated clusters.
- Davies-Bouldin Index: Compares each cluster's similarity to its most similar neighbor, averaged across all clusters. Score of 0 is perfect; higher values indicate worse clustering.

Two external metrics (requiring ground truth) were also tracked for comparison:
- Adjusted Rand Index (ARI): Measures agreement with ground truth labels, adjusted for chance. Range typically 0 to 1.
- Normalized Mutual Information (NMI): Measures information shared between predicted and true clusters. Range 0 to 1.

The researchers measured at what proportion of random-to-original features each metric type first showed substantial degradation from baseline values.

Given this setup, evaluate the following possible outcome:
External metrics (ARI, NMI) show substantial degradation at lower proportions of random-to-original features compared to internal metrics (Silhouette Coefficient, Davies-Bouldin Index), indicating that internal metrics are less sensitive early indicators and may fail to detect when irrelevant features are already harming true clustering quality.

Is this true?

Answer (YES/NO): NO